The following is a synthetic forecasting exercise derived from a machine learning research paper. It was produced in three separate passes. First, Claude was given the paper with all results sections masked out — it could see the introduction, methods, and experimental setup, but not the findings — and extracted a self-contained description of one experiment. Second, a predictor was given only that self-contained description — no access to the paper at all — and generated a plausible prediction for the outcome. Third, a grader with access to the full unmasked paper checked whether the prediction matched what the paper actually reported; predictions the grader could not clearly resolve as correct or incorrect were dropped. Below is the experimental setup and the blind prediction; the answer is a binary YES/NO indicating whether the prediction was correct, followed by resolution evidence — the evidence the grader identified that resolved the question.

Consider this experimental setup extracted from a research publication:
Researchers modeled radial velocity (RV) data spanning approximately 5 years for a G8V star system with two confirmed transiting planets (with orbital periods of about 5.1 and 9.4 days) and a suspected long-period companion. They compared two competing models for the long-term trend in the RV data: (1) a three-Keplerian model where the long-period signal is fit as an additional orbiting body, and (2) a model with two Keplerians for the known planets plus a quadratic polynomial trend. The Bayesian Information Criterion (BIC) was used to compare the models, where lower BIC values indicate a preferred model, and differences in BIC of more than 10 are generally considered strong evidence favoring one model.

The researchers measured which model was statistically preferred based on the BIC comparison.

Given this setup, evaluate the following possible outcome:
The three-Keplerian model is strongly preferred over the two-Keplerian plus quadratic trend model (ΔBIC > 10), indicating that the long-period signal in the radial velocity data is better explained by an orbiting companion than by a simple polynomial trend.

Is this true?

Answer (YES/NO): YES